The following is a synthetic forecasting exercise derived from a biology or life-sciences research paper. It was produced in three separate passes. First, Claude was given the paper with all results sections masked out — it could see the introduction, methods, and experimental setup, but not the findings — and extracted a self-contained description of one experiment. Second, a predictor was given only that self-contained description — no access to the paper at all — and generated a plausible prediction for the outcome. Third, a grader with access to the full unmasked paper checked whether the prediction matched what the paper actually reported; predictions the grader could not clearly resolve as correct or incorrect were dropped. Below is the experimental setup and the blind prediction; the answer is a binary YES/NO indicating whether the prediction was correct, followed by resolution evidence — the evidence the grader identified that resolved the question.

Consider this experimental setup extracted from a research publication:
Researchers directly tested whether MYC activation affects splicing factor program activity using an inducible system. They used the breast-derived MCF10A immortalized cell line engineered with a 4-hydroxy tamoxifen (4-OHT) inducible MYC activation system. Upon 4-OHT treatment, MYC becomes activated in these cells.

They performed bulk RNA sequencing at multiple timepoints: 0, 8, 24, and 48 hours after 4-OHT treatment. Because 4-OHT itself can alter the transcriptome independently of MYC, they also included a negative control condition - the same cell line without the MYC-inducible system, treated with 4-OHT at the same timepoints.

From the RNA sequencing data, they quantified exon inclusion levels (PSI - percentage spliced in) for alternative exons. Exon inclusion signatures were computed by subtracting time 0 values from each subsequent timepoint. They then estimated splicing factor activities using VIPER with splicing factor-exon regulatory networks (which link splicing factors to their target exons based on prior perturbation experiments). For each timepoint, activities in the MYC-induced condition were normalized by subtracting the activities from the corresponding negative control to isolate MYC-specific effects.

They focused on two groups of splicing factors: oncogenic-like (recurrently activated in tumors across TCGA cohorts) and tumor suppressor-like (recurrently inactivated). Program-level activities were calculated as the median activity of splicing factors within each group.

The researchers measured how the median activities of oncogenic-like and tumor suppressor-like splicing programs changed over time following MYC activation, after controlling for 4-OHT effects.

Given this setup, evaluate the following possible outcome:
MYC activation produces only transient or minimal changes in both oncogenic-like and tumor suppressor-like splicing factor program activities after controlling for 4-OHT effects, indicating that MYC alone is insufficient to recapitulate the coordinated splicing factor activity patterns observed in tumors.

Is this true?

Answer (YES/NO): NO